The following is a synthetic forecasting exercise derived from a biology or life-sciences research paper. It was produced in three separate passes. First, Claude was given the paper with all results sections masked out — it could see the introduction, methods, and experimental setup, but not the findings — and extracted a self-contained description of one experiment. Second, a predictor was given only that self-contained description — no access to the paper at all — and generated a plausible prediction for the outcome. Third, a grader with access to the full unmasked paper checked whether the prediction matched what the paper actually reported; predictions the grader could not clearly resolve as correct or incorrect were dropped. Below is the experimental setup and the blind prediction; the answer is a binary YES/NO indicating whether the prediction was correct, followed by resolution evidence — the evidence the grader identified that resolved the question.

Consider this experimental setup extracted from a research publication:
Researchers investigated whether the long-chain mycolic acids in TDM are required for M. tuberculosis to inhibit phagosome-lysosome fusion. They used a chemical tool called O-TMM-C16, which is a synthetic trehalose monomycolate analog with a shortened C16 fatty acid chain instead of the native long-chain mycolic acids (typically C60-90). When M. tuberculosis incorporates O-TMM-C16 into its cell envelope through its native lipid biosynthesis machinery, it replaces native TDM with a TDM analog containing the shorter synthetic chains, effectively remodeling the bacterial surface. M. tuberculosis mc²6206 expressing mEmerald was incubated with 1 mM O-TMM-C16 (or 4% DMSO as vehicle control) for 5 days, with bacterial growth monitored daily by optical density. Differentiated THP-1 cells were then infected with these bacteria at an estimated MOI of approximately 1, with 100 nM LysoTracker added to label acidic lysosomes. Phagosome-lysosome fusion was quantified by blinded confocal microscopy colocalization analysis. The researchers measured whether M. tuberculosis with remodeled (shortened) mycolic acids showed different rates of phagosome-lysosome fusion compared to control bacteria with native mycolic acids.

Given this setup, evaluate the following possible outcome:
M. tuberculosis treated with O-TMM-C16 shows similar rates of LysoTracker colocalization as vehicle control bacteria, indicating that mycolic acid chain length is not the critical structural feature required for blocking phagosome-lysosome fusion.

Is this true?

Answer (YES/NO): NO